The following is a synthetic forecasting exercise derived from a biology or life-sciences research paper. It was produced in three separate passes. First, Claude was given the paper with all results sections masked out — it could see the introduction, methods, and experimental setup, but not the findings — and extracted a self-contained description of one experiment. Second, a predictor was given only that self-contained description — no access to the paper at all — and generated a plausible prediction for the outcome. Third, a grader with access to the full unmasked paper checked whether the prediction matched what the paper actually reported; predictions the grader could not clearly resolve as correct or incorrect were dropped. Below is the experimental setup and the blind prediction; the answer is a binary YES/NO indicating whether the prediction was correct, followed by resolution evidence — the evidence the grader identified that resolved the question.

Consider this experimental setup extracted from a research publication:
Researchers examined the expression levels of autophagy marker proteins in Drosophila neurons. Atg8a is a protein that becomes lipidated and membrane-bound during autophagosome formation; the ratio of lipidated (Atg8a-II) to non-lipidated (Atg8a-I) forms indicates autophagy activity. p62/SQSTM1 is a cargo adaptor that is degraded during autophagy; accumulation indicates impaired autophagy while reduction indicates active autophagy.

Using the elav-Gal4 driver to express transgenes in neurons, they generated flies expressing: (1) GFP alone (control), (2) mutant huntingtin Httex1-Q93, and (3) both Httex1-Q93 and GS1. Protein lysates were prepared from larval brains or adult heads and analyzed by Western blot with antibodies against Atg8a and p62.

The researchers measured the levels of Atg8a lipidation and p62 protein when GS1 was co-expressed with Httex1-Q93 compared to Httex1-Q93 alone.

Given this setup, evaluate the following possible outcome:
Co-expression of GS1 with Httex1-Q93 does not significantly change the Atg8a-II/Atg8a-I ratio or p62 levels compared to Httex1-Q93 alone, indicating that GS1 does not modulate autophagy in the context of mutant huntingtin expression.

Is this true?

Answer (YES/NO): NO